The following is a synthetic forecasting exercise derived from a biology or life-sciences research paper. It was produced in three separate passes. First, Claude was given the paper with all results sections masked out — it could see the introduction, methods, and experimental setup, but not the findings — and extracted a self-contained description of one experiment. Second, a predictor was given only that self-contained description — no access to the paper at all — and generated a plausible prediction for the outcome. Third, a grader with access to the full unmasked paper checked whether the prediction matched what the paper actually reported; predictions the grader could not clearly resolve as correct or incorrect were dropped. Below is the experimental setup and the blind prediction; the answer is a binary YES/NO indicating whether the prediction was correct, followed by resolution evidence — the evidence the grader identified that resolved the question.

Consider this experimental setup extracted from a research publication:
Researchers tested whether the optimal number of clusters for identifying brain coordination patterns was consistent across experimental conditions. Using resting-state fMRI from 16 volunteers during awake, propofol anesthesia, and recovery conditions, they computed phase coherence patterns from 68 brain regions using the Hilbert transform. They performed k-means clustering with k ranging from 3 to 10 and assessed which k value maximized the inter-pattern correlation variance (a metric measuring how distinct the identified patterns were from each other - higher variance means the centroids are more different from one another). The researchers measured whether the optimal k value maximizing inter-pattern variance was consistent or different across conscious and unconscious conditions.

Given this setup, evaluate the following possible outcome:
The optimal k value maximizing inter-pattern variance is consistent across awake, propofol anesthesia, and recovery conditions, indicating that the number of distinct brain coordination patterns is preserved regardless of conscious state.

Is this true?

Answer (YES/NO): YES